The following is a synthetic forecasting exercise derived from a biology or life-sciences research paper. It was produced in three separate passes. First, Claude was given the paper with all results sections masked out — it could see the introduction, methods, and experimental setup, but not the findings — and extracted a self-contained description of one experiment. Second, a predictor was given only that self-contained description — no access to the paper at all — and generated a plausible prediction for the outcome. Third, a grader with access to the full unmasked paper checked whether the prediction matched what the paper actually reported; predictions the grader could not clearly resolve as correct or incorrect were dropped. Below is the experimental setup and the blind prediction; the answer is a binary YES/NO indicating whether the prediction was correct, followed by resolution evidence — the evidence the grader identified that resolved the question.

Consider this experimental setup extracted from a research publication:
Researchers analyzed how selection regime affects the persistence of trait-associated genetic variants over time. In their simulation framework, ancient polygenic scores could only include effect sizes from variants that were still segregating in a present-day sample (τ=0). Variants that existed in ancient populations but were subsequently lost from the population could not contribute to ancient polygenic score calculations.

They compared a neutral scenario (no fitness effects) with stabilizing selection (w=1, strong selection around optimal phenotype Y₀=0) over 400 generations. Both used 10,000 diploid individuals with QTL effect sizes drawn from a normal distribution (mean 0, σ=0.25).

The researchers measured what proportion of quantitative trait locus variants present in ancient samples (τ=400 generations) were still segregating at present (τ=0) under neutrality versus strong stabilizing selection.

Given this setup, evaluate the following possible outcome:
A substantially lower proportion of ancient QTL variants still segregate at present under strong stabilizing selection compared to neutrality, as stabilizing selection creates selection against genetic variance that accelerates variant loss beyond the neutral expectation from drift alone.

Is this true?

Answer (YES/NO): YES